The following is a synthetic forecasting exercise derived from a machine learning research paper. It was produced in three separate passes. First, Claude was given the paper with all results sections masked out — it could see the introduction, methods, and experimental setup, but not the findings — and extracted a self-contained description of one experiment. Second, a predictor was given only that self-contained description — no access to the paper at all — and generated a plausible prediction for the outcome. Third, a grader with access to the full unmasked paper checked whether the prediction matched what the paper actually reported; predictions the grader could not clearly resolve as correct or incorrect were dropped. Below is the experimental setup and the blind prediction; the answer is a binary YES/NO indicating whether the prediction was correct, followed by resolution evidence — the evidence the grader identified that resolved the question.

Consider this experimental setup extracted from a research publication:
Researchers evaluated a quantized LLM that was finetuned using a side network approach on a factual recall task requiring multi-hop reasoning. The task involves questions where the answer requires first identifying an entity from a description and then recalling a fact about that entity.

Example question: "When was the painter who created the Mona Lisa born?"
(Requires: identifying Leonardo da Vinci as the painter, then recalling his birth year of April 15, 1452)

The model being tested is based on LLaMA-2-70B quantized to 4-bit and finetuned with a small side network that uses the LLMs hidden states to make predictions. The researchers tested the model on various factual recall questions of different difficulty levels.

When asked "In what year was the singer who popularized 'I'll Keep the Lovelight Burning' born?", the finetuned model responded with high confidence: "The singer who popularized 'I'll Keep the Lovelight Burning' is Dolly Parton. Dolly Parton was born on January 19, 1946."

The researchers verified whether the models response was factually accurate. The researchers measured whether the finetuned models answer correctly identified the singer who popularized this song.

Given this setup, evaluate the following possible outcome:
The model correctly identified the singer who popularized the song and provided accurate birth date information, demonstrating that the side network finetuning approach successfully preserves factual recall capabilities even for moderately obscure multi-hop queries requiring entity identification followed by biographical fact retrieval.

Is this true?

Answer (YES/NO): NO